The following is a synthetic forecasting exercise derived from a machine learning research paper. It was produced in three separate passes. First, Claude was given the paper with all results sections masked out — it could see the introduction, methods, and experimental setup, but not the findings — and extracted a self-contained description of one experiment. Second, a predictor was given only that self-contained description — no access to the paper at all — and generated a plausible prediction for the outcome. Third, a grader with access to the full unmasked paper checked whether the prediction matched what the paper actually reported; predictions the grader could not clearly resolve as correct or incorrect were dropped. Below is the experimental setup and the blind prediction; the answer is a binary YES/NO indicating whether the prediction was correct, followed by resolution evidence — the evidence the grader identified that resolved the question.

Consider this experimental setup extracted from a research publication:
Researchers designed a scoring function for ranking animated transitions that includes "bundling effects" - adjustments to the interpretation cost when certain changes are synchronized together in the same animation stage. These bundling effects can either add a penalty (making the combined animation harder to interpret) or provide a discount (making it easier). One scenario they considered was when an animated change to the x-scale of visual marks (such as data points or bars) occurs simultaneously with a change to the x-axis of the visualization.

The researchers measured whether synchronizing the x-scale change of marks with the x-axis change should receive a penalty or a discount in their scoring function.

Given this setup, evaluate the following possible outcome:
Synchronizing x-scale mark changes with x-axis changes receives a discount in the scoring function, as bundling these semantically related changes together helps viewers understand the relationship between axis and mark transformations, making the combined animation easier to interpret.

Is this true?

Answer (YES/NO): YES